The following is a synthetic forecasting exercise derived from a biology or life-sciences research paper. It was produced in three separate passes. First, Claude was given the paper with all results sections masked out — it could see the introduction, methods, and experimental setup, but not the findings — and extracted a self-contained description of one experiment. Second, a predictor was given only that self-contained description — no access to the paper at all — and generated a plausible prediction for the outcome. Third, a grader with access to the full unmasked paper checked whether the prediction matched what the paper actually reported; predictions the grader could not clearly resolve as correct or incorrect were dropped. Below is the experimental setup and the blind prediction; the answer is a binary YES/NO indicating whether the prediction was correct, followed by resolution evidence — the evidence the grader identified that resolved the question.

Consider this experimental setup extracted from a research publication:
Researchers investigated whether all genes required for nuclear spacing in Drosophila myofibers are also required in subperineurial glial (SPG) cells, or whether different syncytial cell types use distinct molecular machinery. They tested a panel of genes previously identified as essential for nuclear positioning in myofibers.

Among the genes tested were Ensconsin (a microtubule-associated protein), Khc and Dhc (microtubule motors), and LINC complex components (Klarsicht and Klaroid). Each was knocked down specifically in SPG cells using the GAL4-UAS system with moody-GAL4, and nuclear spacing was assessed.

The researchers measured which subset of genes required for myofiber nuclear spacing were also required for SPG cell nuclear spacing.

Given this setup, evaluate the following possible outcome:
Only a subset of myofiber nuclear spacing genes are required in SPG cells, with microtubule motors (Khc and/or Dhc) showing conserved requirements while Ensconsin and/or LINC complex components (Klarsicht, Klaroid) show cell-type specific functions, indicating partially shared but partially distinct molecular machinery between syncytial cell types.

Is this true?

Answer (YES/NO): NO